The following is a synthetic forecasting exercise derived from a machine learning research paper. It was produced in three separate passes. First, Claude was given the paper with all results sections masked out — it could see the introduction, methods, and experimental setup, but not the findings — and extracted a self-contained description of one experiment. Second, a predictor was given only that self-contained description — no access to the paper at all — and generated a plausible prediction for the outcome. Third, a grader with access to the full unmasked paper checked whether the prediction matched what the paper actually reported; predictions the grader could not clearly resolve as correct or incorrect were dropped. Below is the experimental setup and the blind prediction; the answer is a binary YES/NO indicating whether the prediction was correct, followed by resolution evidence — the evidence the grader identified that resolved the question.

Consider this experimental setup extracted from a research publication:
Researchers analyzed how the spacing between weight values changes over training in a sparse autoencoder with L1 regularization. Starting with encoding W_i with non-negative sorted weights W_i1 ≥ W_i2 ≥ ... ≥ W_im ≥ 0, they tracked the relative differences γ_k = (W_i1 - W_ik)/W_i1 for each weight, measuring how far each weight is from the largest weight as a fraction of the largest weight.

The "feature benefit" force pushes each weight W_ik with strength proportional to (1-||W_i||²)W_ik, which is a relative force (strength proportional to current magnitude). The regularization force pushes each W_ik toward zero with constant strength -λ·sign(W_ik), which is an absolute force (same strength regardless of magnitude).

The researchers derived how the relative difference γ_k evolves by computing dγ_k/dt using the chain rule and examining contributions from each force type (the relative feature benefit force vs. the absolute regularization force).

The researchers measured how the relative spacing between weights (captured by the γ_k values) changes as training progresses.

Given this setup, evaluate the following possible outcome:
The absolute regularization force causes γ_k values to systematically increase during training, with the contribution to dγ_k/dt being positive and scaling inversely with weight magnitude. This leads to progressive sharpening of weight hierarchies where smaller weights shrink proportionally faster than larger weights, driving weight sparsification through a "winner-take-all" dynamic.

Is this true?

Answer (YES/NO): YES